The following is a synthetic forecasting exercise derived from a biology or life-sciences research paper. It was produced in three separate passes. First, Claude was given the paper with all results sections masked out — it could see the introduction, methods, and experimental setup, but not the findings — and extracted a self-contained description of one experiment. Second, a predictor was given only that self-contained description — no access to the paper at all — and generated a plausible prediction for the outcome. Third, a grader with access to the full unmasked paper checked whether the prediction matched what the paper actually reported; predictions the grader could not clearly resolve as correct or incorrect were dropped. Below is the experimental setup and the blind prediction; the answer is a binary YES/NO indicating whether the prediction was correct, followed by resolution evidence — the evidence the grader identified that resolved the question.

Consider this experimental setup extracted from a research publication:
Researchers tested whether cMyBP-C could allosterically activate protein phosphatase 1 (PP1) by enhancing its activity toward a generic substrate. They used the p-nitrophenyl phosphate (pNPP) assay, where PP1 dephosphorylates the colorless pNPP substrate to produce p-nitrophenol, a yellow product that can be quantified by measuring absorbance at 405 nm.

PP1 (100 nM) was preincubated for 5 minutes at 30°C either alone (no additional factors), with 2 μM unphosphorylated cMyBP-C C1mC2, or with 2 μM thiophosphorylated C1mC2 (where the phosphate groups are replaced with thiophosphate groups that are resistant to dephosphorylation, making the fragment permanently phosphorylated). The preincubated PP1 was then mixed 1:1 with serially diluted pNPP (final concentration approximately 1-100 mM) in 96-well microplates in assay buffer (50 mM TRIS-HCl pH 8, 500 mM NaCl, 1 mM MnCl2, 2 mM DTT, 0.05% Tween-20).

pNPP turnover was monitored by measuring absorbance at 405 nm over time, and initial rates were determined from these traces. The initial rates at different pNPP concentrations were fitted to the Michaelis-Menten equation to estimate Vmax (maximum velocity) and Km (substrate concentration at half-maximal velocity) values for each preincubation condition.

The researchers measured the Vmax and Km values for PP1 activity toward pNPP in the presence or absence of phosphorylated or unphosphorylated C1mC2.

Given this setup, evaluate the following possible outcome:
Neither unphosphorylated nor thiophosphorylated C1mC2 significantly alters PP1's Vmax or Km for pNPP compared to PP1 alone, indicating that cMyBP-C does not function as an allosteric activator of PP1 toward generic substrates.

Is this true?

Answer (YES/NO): YES